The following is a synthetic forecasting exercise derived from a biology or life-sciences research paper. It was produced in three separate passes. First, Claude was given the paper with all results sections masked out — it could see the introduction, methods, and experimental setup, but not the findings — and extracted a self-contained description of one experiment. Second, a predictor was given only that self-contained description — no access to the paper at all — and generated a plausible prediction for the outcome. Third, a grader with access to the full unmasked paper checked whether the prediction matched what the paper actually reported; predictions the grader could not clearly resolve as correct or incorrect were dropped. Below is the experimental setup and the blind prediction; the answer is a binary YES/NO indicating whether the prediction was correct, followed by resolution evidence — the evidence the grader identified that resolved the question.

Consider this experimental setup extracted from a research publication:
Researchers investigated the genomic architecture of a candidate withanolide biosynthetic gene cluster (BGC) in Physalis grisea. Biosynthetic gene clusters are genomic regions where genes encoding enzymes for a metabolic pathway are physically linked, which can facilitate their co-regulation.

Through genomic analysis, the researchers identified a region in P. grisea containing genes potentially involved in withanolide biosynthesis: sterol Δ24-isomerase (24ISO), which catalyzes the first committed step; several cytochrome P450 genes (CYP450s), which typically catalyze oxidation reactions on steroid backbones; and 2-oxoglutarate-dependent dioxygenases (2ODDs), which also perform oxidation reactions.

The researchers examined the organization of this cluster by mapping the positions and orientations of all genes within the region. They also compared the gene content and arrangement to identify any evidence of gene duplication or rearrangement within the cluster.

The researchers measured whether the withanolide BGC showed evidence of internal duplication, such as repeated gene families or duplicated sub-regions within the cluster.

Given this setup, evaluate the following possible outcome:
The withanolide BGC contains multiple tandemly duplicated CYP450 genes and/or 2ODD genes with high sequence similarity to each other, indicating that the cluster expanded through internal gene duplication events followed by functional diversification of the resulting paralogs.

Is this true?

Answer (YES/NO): YES